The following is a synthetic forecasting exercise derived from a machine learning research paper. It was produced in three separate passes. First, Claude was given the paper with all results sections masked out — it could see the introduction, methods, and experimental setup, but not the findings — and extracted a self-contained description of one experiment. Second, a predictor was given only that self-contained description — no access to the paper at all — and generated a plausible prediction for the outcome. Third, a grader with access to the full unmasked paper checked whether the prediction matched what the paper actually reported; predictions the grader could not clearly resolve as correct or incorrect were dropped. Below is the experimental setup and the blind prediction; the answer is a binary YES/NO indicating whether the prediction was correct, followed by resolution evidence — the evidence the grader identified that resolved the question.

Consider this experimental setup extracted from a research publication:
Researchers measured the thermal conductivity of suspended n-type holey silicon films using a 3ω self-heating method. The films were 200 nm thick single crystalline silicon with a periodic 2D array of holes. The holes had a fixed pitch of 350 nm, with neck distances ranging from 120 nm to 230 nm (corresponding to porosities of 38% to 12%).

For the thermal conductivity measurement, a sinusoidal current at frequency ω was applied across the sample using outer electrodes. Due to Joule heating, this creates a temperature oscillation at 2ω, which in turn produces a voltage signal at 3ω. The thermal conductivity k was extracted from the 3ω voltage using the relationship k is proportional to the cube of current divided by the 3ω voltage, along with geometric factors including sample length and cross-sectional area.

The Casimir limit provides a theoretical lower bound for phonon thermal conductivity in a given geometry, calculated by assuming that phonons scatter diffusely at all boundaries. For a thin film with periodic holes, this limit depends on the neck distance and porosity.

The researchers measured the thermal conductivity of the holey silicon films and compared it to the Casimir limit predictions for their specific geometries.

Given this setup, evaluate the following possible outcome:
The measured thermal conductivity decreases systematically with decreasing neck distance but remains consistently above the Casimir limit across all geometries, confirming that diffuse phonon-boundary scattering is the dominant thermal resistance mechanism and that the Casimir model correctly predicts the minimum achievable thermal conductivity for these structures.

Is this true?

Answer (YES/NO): NO